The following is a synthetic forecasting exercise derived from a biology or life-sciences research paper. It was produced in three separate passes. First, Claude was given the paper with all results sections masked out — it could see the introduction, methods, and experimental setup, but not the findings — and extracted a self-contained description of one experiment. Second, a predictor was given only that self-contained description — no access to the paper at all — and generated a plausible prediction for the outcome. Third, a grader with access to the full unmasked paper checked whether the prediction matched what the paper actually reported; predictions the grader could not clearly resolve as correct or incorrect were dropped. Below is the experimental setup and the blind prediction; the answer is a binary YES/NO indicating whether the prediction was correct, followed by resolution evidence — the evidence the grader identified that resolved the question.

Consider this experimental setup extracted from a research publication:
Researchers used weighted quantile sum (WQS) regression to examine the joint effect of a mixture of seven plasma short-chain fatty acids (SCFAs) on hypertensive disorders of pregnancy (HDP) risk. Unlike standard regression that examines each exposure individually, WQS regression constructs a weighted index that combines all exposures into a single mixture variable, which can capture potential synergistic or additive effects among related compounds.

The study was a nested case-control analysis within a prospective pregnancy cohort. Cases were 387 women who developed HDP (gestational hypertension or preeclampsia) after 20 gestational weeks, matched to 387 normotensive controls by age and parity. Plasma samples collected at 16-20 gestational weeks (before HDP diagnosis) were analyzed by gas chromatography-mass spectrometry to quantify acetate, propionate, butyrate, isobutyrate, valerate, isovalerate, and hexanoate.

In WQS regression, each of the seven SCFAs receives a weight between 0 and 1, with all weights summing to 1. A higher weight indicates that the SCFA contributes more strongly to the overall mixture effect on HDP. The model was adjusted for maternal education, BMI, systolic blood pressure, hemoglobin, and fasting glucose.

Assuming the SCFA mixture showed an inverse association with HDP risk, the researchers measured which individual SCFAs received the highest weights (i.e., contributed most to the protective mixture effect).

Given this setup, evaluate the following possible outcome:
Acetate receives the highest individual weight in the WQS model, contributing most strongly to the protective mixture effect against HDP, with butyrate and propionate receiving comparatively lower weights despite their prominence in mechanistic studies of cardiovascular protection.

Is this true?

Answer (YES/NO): NO